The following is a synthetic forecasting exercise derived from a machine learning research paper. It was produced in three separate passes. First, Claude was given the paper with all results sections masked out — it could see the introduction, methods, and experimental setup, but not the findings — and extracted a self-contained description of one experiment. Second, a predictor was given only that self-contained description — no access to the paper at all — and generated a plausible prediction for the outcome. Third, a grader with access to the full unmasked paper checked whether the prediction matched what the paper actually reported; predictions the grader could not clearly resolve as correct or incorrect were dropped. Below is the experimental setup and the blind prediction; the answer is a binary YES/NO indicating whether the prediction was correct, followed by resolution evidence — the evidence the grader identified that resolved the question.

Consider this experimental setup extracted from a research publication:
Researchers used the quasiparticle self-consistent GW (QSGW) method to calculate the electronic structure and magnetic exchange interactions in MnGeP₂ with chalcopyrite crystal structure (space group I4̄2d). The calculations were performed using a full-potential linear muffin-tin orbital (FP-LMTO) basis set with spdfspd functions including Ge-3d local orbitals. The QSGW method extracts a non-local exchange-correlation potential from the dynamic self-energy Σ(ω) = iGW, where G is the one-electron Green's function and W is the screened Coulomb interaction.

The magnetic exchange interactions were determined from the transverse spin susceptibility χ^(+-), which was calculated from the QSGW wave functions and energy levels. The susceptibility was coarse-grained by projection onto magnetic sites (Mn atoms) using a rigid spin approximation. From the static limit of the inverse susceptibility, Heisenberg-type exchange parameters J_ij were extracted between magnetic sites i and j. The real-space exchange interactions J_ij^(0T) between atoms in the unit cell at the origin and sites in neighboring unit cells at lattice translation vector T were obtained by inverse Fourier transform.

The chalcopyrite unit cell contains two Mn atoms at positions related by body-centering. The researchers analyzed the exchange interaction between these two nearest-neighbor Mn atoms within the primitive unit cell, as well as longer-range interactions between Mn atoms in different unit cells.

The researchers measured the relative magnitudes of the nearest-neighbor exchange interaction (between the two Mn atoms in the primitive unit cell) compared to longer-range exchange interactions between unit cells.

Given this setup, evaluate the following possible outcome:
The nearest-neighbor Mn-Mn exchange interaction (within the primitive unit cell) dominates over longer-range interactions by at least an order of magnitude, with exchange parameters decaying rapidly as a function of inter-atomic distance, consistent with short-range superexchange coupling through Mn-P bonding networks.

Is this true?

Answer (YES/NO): YES